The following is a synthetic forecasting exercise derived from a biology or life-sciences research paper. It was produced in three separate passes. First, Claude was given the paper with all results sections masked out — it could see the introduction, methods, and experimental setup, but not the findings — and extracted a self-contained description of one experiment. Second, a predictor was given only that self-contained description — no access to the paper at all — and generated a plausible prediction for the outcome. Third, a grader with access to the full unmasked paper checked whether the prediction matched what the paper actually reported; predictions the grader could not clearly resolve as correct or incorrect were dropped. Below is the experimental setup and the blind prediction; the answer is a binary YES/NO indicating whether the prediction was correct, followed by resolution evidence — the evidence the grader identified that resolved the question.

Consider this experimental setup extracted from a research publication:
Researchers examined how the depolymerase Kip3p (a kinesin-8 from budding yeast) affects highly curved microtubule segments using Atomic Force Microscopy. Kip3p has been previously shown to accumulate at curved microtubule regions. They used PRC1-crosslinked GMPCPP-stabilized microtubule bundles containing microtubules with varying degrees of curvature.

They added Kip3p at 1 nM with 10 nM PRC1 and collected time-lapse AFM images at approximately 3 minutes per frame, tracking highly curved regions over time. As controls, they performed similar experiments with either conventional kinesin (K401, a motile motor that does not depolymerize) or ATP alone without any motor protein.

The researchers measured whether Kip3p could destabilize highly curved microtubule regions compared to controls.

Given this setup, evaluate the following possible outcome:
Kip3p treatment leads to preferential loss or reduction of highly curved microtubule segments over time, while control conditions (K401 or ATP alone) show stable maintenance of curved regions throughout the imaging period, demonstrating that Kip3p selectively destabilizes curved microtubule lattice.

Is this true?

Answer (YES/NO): YES